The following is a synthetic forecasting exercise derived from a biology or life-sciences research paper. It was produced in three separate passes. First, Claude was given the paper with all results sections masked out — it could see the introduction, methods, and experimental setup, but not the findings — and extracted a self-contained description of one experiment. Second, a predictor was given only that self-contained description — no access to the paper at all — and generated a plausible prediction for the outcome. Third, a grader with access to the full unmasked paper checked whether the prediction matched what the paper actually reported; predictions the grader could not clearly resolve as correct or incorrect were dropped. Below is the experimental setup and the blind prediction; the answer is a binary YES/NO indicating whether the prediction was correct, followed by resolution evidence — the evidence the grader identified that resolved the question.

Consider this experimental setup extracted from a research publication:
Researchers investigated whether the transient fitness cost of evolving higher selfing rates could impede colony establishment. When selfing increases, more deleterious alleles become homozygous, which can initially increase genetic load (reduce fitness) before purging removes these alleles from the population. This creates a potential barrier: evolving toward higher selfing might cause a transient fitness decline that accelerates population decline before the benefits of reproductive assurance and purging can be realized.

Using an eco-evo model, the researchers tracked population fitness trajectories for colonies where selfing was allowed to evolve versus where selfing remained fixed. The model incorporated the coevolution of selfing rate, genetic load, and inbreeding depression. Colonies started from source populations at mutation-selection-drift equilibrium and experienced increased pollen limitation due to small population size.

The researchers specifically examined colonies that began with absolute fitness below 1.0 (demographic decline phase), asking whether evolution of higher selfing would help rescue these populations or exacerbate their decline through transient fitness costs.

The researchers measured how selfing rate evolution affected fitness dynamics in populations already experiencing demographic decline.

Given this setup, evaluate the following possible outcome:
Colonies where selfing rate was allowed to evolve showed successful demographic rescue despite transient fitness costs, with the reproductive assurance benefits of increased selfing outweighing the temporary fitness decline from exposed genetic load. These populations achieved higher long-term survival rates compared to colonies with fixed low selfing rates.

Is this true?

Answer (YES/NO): NO